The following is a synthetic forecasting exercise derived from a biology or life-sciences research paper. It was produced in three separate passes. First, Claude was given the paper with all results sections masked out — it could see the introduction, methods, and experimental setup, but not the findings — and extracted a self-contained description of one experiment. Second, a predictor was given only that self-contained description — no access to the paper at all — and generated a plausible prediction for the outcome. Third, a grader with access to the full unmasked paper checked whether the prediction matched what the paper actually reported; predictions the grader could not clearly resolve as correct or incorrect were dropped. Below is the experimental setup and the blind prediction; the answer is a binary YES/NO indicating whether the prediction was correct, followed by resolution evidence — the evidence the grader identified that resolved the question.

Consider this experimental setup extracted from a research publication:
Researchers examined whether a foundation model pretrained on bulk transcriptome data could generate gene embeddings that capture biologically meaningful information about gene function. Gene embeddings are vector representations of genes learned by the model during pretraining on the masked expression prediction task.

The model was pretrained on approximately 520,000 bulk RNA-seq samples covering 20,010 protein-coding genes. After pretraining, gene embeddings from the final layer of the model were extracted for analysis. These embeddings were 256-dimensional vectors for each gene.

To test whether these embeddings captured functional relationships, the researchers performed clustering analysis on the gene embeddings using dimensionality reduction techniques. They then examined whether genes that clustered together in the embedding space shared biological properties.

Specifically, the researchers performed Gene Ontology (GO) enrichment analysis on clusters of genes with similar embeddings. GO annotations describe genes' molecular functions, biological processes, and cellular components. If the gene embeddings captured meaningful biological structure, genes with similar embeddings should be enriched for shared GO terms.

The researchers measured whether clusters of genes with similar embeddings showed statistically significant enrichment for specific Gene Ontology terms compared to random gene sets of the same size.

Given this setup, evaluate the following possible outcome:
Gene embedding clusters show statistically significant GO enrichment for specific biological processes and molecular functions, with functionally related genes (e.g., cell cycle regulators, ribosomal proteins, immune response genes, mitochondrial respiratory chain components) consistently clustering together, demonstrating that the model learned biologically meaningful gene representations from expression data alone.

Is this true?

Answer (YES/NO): YES